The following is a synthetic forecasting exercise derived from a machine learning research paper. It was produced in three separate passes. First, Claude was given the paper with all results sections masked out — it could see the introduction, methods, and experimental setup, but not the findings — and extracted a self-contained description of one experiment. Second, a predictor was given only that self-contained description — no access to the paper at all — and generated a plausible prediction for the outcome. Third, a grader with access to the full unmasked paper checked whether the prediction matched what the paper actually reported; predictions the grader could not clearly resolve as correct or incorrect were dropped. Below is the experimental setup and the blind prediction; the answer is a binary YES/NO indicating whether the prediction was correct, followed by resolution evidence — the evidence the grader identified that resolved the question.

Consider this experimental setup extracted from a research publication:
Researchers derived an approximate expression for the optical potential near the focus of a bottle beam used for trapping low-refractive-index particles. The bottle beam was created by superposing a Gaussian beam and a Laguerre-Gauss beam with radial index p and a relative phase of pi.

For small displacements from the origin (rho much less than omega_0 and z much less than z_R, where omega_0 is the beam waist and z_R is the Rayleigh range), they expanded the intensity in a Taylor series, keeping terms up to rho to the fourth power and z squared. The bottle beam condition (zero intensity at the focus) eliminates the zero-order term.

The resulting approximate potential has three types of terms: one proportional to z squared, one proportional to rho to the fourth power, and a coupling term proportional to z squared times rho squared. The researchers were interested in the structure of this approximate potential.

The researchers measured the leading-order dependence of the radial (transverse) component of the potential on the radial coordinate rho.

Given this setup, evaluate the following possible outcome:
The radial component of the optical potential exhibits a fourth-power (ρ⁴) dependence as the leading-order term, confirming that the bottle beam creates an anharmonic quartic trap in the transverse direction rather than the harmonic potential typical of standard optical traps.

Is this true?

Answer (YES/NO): YES